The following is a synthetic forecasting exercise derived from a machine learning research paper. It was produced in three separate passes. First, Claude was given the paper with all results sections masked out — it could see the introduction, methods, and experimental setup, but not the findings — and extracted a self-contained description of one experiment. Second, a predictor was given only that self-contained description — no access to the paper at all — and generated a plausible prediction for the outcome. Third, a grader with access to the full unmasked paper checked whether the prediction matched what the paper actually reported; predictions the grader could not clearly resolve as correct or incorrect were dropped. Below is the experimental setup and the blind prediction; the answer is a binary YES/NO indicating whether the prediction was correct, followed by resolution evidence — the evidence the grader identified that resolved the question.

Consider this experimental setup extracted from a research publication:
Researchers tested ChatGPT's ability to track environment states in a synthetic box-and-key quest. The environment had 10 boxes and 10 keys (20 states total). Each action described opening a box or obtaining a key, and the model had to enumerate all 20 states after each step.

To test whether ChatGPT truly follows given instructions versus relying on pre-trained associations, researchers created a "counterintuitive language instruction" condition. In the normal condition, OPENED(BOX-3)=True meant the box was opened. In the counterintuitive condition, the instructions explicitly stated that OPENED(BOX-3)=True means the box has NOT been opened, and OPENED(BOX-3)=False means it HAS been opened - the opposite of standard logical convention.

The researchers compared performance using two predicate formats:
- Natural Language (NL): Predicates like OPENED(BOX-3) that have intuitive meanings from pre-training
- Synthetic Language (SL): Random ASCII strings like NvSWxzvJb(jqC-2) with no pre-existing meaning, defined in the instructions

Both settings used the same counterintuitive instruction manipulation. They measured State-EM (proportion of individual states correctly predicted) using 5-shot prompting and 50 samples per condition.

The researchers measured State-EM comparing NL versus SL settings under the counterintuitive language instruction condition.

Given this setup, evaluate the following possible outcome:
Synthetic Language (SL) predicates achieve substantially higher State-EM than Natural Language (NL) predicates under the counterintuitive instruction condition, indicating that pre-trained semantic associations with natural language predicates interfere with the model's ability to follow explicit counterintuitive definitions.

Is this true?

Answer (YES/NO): NO